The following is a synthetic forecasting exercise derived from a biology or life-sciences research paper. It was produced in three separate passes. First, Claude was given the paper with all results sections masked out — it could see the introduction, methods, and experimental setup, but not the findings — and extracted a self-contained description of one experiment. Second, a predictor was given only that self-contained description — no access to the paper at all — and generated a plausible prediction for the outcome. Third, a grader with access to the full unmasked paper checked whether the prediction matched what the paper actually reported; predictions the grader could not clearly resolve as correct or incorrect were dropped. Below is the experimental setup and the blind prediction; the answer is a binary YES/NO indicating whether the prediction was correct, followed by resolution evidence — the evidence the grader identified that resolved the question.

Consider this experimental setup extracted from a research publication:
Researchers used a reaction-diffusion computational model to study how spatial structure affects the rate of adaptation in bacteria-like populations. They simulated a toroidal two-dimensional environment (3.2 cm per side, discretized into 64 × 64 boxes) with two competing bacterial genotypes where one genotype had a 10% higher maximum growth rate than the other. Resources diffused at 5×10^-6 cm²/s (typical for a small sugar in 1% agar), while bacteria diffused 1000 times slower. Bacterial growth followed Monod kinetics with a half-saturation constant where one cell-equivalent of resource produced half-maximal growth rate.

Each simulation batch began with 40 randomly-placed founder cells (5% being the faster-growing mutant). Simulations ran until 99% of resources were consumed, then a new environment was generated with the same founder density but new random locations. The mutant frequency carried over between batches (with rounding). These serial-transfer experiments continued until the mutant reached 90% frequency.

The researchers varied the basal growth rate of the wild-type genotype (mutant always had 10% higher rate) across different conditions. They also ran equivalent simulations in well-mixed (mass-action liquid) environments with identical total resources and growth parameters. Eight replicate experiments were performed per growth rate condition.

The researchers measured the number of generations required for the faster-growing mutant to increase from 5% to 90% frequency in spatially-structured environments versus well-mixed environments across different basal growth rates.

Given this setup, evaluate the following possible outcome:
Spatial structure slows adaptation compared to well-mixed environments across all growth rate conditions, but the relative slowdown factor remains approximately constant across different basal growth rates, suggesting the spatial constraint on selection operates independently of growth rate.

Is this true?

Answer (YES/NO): NO